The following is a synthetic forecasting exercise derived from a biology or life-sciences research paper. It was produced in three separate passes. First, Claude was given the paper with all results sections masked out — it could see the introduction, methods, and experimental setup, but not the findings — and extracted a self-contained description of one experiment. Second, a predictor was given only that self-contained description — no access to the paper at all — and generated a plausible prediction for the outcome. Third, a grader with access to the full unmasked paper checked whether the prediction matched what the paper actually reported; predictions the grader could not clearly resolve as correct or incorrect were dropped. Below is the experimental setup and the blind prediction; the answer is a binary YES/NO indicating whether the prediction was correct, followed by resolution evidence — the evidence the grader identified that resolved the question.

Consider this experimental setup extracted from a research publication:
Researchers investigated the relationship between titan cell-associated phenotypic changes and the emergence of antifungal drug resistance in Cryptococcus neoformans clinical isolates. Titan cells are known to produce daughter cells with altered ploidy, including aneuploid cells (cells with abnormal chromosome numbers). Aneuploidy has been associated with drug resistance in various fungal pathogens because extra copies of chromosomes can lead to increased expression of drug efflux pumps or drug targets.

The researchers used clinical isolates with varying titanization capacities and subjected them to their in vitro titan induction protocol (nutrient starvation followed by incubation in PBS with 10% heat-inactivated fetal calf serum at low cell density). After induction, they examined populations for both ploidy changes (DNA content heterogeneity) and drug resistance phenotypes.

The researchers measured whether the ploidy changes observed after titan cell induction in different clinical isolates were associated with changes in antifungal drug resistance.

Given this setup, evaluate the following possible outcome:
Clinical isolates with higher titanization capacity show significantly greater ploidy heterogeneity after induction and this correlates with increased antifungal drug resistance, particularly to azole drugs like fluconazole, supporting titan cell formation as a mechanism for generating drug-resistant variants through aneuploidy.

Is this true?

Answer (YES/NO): NO